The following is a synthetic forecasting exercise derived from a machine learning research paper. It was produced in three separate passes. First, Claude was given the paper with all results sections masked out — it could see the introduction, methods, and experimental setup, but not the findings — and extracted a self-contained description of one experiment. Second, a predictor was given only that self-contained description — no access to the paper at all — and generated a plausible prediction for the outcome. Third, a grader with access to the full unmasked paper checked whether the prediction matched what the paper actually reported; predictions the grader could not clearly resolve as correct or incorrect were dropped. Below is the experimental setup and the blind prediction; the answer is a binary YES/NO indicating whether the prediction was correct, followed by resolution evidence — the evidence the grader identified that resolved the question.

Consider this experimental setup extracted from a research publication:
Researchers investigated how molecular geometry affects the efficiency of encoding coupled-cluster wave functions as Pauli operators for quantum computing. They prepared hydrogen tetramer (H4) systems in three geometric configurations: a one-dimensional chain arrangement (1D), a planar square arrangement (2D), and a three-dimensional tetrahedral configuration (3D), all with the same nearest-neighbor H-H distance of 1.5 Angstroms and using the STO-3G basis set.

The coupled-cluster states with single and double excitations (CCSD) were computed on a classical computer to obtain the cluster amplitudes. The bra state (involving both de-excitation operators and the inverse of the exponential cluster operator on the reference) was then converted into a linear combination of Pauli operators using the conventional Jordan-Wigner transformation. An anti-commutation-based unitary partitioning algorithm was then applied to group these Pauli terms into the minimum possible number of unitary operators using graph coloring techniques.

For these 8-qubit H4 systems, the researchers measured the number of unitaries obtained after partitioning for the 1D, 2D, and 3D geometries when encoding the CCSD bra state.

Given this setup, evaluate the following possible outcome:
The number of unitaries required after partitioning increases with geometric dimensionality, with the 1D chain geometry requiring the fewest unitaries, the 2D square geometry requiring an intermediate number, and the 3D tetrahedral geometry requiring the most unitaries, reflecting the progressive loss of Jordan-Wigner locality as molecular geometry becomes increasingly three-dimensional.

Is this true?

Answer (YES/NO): NO